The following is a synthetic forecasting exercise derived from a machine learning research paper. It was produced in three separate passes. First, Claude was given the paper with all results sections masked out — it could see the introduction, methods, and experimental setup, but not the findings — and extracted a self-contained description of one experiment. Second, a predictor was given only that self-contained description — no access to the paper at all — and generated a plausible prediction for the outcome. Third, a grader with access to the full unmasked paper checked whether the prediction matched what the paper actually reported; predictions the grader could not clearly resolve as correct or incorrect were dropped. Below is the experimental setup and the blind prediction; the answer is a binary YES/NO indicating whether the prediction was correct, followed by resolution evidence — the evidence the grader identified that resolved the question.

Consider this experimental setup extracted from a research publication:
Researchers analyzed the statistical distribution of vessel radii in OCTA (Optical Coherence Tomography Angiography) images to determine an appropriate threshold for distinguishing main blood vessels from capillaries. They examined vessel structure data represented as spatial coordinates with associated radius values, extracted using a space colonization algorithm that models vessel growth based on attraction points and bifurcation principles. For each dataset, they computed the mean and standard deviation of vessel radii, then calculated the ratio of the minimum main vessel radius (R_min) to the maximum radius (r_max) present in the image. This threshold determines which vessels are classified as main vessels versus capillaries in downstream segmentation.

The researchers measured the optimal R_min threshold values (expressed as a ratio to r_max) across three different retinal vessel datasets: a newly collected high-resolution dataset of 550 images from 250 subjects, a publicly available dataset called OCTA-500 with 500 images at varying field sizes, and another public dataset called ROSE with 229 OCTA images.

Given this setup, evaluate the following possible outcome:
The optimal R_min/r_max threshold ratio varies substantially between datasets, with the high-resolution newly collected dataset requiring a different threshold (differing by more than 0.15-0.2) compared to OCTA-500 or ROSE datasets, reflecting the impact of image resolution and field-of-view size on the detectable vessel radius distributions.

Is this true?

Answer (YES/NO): NO